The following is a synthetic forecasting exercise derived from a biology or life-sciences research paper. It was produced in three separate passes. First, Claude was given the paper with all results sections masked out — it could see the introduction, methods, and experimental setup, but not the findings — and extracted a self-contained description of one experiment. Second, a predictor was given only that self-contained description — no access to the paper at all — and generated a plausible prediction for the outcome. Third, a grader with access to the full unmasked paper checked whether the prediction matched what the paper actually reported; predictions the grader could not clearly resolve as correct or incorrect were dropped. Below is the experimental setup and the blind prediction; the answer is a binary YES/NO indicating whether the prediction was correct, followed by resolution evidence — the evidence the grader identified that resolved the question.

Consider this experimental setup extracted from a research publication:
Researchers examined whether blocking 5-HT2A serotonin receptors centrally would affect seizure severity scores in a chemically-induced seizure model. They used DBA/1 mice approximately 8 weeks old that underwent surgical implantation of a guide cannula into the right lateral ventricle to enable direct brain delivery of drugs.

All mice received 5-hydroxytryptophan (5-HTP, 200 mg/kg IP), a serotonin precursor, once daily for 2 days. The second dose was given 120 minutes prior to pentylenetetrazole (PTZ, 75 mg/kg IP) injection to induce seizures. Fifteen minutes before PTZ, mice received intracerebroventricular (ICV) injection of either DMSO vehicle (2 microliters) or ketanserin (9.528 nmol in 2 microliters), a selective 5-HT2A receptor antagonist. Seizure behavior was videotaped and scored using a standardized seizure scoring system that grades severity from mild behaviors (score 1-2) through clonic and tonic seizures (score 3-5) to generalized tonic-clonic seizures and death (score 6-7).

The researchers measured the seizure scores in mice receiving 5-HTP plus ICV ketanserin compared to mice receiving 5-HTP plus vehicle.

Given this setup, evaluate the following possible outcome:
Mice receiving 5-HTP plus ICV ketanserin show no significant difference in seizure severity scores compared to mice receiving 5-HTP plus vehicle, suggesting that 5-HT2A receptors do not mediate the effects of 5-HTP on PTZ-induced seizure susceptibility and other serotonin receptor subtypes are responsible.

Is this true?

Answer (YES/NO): YES